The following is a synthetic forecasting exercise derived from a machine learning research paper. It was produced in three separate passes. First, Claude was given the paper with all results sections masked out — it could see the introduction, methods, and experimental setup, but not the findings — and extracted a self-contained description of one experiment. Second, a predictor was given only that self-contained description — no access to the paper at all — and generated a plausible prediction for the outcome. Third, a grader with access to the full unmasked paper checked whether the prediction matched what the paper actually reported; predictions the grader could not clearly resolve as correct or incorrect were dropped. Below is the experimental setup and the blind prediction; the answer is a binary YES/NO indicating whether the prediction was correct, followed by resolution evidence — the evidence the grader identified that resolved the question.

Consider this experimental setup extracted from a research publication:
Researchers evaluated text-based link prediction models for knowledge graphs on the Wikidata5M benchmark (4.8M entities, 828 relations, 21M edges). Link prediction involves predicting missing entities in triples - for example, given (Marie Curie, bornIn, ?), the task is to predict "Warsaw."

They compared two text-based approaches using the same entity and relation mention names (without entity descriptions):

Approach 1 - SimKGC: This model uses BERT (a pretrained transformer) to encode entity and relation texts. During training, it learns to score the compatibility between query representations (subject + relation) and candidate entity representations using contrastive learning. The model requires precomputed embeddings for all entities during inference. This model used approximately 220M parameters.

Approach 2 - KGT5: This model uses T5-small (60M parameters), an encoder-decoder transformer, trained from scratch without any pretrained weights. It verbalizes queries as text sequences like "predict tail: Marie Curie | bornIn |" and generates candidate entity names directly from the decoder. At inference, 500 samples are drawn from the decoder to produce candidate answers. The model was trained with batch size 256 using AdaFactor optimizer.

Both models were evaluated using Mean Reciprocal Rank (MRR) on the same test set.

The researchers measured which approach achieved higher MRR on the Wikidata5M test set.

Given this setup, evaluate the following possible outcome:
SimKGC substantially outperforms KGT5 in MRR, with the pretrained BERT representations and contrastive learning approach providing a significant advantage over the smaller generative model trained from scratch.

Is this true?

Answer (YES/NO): NO